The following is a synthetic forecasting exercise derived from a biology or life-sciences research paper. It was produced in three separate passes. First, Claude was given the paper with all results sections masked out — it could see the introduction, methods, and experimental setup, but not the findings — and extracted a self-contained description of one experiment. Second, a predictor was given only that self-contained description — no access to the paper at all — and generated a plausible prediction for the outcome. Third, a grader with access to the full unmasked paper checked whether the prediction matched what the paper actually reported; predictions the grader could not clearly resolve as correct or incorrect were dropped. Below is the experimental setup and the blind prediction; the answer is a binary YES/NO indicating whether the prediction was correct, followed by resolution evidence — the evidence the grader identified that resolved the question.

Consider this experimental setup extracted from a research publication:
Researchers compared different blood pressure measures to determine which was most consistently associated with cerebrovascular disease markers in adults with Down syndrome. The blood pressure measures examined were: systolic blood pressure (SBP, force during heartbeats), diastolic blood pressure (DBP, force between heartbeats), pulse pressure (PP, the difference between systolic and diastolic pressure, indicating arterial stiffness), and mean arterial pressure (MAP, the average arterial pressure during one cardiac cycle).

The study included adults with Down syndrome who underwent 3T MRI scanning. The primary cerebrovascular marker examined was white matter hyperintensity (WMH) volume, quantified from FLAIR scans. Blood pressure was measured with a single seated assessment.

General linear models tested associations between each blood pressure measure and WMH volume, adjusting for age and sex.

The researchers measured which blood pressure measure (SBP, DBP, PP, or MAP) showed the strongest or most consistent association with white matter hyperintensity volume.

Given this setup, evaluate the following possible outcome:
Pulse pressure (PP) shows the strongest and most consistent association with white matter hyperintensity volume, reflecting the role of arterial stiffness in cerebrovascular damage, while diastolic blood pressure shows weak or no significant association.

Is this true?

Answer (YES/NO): YES